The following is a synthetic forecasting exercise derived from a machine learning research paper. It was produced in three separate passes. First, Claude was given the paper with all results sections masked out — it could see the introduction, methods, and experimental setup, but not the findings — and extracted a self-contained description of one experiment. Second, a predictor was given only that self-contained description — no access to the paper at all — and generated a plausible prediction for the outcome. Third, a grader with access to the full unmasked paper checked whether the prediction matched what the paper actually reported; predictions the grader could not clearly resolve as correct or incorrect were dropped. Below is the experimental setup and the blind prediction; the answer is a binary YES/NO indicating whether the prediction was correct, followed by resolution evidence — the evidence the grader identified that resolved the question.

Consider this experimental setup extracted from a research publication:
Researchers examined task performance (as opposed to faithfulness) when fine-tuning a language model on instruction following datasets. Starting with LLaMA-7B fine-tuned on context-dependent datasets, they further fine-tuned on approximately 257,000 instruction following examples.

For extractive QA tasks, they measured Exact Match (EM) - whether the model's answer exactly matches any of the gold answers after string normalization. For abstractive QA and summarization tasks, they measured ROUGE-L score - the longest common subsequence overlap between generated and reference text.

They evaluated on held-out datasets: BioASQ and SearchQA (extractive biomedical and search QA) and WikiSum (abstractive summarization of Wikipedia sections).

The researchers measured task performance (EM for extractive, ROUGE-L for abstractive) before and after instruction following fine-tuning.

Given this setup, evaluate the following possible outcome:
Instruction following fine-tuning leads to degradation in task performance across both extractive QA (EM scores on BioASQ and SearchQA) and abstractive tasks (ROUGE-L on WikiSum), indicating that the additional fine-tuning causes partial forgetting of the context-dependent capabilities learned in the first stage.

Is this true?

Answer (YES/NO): YES